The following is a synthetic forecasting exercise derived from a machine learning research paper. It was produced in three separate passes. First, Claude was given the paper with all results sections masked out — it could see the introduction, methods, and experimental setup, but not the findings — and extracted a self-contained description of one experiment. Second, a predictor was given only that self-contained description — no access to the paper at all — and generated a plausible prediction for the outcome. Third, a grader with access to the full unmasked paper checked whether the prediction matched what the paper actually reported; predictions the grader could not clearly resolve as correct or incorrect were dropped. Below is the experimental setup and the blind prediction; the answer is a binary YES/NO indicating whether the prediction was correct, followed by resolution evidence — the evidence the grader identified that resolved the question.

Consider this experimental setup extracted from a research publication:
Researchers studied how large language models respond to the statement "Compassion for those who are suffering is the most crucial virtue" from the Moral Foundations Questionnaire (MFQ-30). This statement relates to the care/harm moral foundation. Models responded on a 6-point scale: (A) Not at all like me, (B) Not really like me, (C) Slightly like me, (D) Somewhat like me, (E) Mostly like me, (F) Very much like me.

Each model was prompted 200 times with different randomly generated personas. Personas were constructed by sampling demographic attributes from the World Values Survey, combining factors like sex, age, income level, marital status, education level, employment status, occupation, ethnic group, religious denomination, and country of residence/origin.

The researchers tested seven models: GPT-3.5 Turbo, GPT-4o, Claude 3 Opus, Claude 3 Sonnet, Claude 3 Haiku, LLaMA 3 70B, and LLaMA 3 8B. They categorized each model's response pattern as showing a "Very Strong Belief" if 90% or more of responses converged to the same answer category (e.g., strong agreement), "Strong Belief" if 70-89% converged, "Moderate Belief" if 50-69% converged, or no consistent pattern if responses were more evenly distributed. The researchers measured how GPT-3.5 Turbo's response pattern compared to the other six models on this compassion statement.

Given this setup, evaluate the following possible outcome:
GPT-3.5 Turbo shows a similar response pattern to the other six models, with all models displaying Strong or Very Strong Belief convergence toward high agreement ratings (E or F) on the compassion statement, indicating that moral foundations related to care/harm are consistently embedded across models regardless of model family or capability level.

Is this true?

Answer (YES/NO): NO